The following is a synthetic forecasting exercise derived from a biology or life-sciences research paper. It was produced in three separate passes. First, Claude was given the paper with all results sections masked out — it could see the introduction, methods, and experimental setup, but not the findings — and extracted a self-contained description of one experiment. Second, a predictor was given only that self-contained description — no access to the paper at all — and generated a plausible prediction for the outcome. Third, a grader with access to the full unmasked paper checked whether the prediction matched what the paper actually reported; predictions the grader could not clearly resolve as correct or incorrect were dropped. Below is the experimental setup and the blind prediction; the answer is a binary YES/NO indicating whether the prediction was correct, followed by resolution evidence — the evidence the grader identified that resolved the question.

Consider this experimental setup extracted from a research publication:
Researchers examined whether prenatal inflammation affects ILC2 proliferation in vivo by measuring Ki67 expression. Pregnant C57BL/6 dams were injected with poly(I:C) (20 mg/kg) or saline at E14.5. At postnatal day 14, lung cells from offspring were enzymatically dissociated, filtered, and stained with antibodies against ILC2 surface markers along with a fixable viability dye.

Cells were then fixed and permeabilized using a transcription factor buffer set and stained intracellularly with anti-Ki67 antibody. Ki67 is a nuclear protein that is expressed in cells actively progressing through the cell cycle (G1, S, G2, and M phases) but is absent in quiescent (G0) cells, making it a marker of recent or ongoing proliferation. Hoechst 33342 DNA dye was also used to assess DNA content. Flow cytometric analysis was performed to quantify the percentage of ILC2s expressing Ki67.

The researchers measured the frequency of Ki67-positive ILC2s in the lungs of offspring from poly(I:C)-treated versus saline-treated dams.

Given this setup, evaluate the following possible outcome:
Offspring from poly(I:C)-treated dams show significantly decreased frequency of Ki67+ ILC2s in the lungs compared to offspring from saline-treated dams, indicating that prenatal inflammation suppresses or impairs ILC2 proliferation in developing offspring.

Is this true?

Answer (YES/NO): NO